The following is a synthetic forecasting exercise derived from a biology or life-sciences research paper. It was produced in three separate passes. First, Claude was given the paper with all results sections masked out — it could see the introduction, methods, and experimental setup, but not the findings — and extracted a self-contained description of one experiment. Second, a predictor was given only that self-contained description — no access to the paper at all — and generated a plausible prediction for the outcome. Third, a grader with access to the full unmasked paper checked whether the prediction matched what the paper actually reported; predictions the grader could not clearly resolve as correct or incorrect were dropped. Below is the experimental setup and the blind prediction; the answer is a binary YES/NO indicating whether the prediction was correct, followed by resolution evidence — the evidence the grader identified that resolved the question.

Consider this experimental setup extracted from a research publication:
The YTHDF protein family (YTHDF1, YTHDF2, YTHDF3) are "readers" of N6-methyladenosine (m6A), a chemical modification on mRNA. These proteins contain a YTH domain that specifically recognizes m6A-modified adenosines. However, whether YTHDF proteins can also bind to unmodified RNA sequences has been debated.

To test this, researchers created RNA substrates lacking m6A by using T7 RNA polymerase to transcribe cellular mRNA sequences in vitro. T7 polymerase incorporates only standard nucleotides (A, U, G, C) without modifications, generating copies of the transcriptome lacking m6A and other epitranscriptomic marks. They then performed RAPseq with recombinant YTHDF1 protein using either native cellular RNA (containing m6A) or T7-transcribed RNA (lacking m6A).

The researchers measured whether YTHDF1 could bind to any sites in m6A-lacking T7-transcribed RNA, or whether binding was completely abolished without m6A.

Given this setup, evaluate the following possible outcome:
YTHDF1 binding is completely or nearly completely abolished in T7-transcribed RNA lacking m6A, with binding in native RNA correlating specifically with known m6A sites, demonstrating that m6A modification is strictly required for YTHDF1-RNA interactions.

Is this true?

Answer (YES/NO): NO